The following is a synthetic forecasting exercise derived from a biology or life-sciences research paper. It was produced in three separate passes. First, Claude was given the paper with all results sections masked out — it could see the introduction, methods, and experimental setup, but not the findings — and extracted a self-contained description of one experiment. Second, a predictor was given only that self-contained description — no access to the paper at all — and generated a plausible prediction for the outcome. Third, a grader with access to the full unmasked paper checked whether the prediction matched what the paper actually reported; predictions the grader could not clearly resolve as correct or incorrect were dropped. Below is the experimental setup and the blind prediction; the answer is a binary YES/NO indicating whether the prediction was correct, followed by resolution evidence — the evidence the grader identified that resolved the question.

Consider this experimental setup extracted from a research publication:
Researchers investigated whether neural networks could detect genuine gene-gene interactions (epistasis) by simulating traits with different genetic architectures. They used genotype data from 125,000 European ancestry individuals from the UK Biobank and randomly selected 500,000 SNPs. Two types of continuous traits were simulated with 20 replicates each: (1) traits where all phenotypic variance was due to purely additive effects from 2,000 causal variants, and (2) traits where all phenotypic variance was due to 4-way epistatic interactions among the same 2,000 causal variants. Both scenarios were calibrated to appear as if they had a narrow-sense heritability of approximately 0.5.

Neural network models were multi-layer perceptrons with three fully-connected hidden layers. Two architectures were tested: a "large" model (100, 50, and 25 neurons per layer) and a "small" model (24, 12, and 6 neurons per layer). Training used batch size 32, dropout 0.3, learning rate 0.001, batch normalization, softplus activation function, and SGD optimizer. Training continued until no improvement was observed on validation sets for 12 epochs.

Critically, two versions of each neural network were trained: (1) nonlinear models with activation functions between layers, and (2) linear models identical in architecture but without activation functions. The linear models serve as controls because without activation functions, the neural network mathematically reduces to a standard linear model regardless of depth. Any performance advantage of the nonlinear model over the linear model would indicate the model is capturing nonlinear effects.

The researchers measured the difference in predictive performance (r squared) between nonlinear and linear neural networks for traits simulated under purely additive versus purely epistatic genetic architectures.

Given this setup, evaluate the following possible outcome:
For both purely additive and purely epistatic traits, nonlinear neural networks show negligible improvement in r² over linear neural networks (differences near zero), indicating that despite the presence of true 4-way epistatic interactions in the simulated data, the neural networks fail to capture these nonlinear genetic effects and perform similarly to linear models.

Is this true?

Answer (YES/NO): NO